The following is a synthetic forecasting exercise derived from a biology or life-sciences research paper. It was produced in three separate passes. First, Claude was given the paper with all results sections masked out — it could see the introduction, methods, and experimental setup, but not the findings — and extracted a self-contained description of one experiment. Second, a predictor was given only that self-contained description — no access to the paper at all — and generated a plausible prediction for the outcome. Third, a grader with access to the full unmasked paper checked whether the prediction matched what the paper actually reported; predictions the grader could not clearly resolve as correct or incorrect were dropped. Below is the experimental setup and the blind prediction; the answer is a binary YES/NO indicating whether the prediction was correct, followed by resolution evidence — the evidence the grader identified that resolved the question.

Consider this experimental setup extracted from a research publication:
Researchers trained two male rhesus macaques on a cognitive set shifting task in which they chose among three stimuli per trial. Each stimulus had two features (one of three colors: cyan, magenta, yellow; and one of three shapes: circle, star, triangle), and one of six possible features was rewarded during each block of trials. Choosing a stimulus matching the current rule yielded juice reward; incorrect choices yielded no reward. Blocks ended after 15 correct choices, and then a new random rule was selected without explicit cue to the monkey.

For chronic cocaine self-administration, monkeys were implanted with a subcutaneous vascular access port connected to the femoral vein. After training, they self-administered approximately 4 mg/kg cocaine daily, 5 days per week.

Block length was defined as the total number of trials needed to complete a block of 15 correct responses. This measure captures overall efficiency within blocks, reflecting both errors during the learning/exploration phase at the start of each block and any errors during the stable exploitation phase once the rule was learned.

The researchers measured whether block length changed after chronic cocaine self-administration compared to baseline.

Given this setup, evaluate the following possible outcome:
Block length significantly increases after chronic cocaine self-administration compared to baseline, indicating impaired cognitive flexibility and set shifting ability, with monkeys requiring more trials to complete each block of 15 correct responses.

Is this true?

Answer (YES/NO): NO